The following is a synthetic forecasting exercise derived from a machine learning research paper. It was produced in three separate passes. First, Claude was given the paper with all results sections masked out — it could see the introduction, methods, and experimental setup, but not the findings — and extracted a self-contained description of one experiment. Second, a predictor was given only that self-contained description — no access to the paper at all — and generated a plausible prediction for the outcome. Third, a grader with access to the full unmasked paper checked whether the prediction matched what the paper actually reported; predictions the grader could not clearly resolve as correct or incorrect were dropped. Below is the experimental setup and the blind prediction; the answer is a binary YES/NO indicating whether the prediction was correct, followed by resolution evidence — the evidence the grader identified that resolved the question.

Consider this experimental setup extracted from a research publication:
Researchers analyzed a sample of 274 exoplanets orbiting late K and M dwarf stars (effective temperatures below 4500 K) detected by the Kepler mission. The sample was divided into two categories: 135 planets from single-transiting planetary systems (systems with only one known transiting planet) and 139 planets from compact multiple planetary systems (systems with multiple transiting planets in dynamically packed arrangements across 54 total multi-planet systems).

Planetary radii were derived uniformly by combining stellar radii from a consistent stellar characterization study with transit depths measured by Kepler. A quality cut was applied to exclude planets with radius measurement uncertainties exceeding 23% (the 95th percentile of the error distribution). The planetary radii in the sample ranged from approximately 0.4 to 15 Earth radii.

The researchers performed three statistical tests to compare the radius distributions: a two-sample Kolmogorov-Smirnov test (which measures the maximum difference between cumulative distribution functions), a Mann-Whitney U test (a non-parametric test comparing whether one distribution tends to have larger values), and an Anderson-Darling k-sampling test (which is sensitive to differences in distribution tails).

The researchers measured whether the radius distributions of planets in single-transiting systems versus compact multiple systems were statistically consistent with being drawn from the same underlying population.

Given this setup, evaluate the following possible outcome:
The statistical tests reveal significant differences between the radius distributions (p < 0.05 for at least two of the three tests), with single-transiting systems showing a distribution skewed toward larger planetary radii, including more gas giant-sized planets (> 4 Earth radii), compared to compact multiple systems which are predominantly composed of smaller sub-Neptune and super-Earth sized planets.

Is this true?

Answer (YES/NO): NO